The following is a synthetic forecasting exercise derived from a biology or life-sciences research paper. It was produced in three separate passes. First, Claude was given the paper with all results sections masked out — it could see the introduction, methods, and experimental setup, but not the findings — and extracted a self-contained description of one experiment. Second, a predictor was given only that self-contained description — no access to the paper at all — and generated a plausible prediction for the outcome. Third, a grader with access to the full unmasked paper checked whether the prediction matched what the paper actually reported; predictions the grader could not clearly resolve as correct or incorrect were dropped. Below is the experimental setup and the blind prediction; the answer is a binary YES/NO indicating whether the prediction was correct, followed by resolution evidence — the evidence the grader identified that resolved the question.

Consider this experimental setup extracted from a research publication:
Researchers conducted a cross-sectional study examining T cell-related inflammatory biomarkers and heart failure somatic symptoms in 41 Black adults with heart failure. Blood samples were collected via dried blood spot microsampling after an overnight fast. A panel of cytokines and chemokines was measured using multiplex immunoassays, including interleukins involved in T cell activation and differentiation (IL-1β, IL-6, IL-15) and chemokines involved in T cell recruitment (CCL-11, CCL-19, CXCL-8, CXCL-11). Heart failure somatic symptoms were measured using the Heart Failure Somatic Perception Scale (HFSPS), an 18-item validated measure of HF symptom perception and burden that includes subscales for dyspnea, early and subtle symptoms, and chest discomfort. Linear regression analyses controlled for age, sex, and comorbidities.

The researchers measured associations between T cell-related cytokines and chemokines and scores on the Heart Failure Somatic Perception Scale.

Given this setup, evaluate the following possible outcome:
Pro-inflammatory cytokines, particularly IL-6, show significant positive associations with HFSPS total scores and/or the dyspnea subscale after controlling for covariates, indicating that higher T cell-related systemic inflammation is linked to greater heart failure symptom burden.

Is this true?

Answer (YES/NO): YES